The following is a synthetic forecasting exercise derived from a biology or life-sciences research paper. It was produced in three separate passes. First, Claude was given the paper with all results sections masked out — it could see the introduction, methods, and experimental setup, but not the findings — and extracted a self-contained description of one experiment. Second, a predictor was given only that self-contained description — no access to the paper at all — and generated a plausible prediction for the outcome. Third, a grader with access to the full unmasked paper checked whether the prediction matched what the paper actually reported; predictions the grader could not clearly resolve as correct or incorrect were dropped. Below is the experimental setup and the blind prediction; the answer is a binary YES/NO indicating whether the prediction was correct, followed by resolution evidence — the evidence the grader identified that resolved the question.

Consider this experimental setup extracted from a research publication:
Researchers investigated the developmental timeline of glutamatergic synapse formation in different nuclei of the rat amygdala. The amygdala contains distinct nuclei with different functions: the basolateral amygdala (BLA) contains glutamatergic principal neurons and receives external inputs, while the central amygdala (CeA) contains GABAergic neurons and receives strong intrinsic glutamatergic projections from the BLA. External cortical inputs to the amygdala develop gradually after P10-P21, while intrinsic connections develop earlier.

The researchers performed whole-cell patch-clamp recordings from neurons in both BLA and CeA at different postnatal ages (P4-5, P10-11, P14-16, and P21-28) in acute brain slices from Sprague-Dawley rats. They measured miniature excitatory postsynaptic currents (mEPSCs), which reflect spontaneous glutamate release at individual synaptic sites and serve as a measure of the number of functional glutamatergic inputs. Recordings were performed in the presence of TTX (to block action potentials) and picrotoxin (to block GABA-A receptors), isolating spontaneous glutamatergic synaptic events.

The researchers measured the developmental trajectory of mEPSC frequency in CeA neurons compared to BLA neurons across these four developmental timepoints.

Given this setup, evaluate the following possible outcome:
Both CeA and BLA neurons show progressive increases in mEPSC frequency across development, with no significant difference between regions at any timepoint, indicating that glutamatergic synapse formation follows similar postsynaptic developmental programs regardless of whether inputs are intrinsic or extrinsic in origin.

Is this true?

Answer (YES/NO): NO